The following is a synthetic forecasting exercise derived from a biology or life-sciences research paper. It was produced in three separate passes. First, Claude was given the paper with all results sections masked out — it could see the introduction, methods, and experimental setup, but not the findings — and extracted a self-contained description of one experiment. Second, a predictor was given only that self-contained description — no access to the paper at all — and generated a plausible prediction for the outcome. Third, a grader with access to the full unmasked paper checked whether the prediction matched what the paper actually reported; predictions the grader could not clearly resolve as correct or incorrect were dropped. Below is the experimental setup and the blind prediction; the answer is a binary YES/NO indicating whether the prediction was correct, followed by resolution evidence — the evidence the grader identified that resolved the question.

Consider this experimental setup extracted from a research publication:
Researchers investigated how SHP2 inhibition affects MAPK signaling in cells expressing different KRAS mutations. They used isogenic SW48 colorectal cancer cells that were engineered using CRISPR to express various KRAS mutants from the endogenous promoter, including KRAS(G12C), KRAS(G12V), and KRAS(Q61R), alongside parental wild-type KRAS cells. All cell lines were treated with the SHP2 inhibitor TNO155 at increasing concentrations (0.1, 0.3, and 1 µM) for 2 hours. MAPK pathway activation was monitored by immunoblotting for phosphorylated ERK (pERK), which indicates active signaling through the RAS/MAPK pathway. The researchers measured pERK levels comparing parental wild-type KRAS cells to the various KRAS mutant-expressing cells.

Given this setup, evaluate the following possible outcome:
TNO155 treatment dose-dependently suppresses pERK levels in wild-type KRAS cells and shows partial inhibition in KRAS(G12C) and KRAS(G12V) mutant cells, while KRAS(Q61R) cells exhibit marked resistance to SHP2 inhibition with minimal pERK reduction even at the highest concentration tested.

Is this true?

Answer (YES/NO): YES